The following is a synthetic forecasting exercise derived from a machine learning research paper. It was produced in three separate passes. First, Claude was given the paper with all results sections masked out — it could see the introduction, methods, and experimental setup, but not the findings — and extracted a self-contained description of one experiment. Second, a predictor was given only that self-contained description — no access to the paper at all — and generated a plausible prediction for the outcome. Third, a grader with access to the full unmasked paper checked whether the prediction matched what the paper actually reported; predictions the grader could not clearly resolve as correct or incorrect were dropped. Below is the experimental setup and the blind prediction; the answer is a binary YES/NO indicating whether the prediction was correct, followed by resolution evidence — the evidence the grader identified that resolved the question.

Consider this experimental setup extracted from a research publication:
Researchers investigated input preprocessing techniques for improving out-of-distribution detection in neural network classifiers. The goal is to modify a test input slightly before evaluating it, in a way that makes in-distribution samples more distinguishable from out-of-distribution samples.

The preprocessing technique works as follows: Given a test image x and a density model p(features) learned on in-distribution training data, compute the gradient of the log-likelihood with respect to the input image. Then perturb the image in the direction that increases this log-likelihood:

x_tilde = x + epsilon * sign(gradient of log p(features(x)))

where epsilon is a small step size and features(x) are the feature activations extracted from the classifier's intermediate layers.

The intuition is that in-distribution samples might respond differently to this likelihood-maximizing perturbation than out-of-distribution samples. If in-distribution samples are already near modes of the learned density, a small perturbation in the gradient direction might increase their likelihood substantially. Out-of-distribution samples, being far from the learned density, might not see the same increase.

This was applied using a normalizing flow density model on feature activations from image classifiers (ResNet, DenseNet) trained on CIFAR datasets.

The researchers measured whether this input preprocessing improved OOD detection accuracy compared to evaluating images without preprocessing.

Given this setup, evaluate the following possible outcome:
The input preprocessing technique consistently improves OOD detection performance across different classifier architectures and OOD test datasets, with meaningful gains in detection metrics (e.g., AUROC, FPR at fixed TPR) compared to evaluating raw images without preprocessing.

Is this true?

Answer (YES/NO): NO